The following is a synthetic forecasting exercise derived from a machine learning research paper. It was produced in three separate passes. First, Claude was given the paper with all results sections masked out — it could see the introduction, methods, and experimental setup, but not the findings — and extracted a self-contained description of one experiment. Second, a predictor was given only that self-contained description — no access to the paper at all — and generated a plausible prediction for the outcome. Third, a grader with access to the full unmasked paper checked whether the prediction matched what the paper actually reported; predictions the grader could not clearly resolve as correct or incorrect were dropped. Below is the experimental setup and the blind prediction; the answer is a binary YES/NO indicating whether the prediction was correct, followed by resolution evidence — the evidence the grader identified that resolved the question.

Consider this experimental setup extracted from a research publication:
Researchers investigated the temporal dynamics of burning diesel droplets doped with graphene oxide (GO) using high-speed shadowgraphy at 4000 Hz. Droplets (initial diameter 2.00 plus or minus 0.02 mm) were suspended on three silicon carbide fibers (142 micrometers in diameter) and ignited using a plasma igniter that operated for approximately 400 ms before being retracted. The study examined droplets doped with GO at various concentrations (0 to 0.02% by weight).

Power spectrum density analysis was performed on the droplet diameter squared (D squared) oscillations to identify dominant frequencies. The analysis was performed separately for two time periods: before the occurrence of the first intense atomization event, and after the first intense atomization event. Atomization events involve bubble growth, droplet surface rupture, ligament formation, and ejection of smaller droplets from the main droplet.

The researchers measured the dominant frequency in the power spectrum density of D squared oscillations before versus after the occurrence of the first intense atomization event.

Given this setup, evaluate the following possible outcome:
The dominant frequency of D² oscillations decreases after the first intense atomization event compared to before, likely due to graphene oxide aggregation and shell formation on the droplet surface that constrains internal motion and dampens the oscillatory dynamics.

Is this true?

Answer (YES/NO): YES